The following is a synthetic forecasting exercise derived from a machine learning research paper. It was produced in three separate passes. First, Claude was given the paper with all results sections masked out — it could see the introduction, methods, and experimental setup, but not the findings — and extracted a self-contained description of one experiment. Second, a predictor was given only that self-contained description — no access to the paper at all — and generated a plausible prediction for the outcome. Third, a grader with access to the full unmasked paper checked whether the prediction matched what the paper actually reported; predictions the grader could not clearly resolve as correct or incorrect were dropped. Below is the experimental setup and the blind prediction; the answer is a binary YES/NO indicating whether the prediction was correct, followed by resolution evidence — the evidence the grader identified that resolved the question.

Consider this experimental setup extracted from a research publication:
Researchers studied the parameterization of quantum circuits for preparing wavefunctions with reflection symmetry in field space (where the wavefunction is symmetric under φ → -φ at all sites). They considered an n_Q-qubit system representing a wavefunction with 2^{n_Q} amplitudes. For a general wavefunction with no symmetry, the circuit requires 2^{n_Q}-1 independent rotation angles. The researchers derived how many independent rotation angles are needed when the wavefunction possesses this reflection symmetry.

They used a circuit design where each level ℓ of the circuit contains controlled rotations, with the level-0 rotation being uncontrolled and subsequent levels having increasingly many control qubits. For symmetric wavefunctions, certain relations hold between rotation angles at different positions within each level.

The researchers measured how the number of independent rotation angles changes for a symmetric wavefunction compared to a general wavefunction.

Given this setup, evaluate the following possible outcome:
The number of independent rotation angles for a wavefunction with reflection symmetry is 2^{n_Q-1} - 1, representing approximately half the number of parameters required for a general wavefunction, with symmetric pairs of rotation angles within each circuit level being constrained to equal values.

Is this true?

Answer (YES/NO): NO